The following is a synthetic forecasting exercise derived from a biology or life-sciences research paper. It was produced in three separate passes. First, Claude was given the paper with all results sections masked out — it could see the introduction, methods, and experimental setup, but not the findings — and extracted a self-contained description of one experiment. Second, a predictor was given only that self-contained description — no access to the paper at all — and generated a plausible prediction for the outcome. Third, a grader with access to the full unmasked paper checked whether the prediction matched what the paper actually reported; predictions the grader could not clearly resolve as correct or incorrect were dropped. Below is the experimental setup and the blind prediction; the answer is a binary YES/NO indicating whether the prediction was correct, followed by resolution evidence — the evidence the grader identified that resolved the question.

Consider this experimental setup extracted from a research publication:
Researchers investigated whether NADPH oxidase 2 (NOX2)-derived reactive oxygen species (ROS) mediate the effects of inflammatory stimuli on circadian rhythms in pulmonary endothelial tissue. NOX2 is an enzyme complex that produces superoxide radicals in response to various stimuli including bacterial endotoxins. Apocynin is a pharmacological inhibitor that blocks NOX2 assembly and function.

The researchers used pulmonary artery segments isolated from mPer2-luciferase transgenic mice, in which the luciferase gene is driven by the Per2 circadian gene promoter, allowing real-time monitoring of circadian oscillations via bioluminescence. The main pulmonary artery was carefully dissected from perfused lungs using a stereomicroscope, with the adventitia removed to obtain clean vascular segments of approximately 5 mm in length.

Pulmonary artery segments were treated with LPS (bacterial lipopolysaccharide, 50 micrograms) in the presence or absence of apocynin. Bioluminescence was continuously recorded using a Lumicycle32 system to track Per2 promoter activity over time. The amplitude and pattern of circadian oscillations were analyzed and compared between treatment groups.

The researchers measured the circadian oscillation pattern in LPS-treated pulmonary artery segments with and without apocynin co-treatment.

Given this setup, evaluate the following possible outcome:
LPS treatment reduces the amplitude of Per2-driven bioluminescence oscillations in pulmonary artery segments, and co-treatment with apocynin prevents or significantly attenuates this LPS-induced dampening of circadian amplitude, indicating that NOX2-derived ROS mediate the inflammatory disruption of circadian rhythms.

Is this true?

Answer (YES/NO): NO